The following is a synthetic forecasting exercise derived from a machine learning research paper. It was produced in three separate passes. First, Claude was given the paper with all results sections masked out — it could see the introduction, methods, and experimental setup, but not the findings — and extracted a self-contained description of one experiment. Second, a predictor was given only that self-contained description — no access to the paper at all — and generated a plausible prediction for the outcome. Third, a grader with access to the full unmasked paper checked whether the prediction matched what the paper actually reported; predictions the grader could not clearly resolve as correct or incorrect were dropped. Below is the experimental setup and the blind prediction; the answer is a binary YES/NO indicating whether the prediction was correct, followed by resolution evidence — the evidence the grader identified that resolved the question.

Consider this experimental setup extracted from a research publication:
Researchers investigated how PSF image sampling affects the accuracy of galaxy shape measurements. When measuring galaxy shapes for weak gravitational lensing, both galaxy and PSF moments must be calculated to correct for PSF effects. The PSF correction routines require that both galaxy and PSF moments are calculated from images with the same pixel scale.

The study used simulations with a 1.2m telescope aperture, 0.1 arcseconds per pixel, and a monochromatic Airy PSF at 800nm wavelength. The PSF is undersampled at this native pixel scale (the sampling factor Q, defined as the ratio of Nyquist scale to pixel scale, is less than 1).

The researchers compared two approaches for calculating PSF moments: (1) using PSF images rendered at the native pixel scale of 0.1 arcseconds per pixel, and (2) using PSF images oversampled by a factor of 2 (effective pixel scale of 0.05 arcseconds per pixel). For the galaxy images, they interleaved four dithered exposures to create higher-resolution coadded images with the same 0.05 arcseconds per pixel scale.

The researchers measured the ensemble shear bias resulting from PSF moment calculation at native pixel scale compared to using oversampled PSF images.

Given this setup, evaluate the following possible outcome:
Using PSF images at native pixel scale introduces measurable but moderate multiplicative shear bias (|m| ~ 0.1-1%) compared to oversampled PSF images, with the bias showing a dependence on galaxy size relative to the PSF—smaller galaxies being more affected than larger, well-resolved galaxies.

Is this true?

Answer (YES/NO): NO